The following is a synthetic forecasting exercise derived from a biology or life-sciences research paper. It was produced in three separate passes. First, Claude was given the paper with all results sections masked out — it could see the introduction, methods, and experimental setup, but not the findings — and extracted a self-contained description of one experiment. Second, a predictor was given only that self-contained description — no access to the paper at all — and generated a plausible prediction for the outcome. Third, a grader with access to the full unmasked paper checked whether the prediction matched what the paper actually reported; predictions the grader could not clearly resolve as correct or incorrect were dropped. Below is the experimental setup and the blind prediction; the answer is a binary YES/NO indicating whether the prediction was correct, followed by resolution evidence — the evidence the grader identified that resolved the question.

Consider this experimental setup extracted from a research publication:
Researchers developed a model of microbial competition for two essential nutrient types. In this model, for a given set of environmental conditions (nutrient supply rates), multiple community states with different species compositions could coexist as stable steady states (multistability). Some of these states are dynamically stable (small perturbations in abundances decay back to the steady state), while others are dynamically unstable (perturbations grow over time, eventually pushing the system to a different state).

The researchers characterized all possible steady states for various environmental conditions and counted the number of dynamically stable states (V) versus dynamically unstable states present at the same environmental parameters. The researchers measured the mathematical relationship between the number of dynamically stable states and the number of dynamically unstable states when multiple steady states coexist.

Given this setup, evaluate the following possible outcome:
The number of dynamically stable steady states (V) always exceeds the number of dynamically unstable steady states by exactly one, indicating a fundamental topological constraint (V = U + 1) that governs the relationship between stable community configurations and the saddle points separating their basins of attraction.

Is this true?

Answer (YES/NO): YES